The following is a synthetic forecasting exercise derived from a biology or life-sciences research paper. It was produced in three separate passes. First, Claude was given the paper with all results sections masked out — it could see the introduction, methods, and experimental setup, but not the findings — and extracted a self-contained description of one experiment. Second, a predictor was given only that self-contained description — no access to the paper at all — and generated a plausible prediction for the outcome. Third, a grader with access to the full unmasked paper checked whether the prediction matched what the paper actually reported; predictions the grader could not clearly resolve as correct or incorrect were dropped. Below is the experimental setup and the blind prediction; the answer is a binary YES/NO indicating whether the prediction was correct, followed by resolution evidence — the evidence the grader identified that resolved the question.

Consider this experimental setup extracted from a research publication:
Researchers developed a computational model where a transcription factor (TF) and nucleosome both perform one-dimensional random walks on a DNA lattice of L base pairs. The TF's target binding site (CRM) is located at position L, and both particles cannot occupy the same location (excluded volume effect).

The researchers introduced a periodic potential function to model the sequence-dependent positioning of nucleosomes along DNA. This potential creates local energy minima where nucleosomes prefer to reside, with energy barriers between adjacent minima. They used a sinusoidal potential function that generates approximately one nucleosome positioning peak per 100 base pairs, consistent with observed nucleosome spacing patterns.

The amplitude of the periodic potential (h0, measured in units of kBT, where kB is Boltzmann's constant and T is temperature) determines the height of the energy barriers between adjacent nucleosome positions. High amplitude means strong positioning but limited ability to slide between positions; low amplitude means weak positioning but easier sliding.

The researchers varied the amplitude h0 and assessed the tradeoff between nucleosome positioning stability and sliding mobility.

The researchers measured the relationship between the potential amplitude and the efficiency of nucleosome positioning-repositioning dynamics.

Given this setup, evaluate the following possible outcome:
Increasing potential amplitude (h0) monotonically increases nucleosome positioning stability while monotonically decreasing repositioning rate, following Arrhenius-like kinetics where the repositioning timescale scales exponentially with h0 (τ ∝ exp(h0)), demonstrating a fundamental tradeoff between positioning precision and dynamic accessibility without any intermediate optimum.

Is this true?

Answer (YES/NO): NO